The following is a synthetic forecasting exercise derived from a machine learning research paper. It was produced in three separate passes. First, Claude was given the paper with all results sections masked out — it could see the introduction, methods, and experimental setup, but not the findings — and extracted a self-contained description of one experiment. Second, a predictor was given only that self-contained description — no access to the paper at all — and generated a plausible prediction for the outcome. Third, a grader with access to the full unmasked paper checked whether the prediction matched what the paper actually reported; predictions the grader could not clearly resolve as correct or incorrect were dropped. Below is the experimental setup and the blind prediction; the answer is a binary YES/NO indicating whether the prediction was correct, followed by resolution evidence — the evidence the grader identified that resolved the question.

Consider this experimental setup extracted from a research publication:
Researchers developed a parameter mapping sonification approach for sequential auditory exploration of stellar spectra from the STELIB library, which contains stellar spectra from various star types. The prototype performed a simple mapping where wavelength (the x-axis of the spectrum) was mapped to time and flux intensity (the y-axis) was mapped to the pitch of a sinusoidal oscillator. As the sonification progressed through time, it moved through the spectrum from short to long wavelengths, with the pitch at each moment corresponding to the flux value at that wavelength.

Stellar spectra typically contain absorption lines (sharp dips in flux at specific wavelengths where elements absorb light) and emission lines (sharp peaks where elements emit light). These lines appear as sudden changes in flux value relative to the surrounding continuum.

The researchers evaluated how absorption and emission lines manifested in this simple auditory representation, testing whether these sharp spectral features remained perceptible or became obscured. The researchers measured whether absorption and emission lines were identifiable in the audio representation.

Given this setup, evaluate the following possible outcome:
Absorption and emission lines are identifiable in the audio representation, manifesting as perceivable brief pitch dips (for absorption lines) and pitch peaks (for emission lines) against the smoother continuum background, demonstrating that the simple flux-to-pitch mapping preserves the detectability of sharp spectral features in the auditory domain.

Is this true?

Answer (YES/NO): YES